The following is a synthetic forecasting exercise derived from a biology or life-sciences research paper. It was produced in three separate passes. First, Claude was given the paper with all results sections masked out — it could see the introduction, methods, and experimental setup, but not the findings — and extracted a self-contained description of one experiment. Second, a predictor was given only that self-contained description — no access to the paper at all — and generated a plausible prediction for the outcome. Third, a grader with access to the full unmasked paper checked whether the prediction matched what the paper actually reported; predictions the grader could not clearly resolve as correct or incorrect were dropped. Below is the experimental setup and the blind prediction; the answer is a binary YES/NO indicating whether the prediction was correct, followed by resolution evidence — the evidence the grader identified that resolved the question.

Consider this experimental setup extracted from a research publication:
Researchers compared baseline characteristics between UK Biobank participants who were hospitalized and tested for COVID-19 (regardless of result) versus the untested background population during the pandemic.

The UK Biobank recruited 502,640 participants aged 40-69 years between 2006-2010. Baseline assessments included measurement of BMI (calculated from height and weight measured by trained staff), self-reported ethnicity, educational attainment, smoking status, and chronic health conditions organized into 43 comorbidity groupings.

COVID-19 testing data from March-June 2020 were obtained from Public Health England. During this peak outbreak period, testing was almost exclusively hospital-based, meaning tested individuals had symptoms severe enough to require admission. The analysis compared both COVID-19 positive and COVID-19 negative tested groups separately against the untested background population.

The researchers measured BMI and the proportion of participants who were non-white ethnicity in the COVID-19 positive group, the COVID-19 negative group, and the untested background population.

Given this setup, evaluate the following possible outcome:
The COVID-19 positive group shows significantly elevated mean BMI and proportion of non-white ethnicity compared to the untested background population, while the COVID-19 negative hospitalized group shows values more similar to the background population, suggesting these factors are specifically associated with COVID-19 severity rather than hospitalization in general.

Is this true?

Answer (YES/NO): NO